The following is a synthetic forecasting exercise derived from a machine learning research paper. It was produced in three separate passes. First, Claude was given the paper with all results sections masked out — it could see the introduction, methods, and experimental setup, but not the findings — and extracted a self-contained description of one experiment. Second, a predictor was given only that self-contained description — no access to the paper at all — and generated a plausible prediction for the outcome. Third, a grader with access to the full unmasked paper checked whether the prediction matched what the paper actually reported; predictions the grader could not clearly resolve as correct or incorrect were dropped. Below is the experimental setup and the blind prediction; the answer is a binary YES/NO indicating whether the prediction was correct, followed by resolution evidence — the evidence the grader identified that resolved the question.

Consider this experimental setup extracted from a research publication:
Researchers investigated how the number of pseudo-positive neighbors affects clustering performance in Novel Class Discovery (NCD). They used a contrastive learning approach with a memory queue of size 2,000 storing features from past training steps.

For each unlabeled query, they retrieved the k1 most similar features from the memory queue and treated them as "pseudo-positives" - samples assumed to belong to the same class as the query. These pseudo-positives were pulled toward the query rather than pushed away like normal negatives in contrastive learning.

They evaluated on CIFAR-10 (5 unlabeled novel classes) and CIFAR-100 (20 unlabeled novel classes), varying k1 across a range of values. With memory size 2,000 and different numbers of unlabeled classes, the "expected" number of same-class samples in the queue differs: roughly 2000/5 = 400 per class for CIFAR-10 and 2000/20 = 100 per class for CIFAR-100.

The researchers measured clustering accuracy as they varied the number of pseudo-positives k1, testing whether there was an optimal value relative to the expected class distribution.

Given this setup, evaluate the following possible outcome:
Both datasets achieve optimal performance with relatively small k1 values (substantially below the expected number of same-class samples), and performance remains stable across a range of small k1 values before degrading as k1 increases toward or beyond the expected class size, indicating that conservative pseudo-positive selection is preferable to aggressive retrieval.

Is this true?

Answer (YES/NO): NO